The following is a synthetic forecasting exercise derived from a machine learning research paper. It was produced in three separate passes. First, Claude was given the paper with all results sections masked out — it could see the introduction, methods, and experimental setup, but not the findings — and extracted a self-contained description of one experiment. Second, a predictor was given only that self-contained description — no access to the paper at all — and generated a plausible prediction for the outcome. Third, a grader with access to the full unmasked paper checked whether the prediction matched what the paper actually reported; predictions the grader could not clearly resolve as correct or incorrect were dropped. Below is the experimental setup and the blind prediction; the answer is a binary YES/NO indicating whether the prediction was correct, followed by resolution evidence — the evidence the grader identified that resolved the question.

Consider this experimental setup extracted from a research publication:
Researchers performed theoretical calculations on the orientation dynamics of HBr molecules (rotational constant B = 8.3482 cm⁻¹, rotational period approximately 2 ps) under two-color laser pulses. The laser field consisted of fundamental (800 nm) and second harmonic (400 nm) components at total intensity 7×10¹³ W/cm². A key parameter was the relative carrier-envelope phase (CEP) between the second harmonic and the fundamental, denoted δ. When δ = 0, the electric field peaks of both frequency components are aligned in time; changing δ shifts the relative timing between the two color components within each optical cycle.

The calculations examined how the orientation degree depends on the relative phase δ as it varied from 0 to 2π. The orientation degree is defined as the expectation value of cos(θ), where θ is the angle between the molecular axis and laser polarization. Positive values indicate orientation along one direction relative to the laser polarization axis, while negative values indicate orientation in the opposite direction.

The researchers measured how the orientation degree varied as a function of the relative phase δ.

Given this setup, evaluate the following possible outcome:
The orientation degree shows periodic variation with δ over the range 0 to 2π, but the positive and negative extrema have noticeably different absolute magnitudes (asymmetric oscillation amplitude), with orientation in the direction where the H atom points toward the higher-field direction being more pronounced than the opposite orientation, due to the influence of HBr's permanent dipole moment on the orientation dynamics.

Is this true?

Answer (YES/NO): NO